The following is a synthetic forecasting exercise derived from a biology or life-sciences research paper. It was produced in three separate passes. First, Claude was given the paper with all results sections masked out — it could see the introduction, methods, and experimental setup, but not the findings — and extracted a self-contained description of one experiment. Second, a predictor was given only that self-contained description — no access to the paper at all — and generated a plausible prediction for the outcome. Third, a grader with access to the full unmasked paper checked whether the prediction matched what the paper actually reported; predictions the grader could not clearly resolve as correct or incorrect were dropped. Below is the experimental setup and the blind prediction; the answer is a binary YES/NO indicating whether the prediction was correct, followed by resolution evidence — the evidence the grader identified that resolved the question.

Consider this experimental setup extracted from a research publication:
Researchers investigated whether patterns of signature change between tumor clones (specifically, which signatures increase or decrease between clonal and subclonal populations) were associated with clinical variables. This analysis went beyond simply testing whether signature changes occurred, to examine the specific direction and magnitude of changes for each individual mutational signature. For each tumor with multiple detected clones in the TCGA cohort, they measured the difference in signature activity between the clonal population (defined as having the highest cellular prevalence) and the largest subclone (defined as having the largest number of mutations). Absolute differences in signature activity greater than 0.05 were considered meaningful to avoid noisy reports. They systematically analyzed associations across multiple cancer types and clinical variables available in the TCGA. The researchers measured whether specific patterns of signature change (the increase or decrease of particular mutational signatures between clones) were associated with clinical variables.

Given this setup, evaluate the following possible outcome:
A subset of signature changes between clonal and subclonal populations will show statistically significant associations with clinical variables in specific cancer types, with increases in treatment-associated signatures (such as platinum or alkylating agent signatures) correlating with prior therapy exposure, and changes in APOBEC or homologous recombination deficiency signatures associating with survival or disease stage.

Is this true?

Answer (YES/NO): NO